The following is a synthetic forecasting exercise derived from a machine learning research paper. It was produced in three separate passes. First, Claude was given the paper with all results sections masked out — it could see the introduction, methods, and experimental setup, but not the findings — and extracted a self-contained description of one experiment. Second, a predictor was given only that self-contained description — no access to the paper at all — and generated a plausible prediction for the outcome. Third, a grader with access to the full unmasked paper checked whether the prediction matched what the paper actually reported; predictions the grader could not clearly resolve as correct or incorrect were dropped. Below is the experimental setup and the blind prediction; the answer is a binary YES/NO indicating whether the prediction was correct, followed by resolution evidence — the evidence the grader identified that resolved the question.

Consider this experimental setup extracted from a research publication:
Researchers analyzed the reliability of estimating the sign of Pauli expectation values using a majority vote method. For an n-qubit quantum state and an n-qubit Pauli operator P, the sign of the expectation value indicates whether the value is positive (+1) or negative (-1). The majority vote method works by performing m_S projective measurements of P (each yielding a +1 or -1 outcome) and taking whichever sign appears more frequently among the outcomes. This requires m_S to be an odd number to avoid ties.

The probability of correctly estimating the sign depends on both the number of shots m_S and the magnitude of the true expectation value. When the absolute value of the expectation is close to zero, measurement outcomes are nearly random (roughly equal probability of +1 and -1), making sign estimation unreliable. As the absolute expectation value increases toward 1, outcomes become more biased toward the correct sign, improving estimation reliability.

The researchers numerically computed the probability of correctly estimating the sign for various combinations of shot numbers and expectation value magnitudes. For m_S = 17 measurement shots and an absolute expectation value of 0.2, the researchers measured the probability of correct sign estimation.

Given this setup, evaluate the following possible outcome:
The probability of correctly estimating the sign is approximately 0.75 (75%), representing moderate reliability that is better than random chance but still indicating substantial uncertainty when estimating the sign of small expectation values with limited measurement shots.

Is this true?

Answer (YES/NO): NO